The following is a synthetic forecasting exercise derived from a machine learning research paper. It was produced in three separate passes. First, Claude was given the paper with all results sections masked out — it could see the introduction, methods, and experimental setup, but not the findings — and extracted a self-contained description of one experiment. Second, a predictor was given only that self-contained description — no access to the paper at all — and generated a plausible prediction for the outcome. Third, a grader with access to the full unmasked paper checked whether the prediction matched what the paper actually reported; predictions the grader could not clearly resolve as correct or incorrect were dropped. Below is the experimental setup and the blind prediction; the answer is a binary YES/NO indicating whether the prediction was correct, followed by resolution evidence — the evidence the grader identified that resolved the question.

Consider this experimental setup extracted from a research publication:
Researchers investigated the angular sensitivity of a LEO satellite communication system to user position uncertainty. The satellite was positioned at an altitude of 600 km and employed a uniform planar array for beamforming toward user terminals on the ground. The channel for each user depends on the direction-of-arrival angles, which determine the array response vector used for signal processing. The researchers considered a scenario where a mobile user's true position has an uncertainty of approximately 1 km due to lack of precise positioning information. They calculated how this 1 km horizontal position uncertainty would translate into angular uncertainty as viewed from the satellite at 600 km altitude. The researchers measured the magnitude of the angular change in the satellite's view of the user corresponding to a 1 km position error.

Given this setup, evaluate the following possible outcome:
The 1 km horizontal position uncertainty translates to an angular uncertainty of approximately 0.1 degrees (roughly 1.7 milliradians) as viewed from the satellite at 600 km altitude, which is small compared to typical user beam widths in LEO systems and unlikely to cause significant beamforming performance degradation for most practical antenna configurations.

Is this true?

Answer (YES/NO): YES